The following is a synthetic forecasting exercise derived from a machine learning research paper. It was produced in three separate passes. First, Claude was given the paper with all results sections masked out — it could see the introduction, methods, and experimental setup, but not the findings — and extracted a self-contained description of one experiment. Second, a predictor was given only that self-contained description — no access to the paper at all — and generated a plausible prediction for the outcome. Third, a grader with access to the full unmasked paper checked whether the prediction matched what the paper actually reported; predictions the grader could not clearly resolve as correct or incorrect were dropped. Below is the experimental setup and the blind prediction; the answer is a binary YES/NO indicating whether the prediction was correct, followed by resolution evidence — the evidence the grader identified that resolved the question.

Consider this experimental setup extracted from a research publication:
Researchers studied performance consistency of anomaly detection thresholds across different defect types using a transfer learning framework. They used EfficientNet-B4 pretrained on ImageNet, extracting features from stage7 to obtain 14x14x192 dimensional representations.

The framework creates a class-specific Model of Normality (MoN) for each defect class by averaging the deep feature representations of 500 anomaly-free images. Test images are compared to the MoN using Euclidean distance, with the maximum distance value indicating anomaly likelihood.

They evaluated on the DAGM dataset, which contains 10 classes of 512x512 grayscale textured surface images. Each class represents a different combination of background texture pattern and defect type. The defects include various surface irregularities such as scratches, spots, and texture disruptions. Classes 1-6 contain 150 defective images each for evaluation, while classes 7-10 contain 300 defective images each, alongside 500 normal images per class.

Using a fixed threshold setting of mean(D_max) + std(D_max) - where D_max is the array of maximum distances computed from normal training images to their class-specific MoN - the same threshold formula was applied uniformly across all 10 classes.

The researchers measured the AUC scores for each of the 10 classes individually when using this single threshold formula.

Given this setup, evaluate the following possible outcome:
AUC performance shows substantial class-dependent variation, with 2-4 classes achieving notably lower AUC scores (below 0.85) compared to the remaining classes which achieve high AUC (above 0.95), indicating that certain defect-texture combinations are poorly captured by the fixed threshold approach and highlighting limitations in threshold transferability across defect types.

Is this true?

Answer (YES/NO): NO